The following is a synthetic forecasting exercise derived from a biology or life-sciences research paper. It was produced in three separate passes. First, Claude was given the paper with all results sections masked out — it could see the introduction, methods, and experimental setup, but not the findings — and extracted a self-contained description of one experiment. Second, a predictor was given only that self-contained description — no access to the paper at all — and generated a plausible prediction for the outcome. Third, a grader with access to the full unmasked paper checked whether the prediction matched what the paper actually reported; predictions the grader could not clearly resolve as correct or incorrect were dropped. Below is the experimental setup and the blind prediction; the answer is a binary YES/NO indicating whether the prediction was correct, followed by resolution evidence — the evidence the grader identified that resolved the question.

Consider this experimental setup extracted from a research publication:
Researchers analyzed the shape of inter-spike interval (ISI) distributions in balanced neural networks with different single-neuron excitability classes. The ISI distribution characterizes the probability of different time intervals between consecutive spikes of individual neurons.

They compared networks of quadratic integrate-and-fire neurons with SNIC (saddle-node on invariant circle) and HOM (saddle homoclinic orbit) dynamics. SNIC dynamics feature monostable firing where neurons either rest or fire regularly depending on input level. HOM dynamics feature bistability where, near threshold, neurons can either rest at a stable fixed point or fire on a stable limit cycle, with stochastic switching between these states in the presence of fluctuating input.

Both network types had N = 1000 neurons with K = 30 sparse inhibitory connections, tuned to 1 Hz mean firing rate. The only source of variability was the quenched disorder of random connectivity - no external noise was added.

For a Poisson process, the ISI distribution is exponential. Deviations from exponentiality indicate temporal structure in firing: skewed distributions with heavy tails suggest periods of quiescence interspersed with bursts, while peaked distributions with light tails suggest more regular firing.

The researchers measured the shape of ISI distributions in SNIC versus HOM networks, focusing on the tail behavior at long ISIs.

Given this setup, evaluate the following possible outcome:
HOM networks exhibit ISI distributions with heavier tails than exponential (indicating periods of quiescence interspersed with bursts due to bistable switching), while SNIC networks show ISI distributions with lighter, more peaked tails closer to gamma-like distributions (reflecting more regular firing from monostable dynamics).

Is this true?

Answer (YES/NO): YES